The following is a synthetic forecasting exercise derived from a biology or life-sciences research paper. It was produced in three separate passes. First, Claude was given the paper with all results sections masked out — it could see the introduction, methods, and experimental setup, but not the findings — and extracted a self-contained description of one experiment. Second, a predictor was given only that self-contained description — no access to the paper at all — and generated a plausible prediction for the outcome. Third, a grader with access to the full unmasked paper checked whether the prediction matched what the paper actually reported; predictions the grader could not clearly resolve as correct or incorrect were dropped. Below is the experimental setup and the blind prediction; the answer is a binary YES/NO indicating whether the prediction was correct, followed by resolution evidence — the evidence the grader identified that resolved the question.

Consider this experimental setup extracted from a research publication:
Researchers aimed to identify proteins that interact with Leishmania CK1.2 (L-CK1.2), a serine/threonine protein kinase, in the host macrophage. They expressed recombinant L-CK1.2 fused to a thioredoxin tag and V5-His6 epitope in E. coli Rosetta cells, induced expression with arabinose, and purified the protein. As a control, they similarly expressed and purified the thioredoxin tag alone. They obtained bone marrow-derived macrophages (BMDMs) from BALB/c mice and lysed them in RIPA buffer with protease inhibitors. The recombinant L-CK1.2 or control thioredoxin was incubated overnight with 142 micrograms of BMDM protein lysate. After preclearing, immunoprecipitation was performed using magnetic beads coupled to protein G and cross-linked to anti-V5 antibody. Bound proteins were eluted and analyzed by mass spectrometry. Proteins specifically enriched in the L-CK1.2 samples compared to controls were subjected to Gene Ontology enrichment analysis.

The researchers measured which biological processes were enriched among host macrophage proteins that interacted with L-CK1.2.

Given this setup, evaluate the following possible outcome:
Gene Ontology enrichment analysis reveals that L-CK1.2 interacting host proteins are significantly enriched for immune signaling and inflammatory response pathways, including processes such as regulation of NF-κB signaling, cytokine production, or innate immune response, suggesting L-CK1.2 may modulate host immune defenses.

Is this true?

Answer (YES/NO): YES